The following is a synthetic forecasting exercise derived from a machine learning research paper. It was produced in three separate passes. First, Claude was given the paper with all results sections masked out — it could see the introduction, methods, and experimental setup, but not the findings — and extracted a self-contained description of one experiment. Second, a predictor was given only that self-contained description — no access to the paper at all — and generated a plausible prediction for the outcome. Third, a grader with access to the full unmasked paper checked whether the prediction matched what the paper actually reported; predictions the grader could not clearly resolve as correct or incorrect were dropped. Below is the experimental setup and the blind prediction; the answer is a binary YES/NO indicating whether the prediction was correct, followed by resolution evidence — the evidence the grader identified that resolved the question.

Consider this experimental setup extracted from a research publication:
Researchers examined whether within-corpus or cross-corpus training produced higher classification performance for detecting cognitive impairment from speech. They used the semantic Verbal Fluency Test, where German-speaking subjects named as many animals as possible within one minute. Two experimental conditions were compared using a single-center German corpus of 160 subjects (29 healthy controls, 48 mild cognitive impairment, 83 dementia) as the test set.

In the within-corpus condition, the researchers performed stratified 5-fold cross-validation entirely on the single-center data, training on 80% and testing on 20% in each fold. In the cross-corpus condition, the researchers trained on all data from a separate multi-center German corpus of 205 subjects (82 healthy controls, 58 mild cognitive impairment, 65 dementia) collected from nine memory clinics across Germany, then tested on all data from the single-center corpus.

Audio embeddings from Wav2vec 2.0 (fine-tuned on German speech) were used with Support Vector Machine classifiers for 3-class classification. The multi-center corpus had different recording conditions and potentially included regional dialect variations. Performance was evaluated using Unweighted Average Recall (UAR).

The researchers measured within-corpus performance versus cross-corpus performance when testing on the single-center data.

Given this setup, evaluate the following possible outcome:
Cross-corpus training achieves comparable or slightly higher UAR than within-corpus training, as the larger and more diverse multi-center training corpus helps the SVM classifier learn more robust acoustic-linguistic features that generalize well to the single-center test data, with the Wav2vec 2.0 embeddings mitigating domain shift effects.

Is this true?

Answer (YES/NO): NO